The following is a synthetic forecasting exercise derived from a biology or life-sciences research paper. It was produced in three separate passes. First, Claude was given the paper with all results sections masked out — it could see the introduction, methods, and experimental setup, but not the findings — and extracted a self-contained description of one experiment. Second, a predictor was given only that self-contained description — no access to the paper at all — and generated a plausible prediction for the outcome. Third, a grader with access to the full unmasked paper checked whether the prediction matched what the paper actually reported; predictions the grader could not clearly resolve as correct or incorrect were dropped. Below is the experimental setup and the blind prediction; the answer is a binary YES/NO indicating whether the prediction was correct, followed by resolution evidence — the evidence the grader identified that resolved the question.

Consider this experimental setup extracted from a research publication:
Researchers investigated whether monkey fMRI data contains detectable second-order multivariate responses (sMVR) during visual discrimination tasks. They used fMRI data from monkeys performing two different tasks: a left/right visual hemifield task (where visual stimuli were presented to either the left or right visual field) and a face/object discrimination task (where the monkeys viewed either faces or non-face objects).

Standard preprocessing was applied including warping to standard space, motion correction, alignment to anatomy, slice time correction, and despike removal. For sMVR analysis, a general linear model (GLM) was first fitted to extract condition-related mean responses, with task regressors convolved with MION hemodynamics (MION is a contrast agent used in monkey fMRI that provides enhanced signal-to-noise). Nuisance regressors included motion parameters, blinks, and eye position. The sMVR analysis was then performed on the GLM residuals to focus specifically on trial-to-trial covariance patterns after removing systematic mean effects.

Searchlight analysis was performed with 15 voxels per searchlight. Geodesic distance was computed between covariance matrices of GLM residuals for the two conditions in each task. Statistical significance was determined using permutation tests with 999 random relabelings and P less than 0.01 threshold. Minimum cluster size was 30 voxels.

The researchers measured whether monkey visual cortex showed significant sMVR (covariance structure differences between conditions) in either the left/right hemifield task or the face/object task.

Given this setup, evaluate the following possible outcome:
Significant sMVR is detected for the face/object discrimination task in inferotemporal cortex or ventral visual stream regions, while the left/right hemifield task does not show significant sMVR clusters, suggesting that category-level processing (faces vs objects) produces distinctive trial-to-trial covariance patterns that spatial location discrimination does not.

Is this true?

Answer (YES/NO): NO